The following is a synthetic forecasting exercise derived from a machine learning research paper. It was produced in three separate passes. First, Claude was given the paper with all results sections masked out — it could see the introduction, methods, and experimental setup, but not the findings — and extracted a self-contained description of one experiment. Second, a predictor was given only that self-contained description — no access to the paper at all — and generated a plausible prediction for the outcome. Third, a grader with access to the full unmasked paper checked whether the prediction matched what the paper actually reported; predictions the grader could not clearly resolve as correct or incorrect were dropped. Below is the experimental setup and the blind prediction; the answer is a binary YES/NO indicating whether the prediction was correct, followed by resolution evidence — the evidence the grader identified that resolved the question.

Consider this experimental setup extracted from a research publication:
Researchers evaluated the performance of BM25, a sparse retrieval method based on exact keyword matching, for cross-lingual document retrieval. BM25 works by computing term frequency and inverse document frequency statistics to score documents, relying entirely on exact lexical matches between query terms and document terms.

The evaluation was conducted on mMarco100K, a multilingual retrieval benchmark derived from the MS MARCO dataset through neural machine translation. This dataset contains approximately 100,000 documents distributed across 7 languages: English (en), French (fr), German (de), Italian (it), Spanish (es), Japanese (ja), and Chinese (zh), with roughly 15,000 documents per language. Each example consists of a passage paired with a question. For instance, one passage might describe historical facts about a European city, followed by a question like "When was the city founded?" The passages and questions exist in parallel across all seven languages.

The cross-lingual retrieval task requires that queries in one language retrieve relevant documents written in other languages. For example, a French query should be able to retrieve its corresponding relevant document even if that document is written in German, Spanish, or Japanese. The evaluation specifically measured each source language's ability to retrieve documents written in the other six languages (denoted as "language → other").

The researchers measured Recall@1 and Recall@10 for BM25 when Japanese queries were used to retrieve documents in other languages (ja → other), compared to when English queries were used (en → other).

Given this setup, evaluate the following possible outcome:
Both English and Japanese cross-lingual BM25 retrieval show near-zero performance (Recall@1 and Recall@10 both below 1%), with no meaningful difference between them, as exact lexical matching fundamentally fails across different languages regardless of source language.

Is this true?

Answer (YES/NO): NO